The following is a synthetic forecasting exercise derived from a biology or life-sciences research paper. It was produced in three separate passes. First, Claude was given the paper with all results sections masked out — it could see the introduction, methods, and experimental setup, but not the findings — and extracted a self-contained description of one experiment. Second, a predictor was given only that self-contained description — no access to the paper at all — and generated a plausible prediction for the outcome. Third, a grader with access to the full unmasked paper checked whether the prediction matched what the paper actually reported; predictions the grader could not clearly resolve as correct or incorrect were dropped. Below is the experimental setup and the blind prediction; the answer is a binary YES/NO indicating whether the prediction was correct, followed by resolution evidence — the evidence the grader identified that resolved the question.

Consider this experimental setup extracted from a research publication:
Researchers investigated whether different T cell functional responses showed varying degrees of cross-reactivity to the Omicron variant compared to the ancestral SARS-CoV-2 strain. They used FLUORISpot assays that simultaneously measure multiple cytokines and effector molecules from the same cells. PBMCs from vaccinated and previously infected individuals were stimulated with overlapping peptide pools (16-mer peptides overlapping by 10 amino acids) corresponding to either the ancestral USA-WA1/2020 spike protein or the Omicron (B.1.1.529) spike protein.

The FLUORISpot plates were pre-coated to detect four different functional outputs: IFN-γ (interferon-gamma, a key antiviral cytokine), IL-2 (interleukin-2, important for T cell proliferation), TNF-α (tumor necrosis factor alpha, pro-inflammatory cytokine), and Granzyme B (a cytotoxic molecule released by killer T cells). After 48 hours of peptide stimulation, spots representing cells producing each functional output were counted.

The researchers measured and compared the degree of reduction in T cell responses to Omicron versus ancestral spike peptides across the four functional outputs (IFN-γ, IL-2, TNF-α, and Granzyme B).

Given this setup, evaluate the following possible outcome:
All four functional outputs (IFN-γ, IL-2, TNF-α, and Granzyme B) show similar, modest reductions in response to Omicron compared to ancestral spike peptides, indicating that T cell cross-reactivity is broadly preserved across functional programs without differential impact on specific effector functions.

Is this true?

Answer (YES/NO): NO